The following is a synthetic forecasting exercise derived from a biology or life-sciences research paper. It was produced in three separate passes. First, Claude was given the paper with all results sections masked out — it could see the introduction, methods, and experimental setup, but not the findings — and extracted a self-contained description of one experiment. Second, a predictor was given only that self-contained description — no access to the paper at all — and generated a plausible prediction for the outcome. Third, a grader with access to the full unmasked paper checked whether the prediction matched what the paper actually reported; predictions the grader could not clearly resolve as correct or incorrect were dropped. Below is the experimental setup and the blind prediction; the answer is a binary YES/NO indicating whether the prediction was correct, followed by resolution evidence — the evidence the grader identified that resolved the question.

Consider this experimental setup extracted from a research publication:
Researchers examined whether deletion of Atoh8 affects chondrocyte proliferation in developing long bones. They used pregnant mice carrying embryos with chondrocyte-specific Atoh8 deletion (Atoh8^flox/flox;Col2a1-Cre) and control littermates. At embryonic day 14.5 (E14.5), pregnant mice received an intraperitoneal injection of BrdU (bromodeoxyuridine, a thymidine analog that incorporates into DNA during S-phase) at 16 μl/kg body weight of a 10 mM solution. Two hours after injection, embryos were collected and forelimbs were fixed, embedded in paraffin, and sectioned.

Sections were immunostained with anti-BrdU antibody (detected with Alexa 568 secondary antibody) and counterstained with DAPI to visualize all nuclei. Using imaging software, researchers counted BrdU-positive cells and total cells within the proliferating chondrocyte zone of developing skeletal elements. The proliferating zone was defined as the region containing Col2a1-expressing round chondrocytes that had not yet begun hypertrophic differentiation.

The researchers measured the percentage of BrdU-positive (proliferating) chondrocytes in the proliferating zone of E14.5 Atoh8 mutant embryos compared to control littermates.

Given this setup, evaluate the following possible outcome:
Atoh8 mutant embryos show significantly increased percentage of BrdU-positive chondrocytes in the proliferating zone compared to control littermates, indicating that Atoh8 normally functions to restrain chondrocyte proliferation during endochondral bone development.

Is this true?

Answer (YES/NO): NO